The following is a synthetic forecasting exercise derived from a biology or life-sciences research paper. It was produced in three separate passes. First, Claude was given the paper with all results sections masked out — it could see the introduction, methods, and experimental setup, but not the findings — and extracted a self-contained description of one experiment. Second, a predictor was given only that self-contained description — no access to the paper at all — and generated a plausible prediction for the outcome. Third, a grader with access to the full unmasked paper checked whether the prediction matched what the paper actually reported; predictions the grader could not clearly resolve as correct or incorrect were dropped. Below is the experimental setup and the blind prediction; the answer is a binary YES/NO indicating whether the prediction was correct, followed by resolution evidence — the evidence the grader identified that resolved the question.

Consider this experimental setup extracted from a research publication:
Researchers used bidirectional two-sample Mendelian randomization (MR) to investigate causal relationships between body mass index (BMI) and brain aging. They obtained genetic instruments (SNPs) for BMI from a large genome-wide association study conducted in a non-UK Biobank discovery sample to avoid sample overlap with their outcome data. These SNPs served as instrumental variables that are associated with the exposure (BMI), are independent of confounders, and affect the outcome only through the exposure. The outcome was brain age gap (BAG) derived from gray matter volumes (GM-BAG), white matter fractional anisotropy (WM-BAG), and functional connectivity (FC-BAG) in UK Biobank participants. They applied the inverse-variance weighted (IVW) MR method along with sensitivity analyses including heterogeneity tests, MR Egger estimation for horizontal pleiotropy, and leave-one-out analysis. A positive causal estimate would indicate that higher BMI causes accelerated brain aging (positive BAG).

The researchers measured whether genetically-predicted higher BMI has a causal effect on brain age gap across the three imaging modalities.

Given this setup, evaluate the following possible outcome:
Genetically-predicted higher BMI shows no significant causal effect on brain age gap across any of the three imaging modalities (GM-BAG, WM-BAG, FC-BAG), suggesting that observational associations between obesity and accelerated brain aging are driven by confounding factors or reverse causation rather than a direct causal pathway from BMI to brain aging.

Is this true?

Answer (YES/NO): NO